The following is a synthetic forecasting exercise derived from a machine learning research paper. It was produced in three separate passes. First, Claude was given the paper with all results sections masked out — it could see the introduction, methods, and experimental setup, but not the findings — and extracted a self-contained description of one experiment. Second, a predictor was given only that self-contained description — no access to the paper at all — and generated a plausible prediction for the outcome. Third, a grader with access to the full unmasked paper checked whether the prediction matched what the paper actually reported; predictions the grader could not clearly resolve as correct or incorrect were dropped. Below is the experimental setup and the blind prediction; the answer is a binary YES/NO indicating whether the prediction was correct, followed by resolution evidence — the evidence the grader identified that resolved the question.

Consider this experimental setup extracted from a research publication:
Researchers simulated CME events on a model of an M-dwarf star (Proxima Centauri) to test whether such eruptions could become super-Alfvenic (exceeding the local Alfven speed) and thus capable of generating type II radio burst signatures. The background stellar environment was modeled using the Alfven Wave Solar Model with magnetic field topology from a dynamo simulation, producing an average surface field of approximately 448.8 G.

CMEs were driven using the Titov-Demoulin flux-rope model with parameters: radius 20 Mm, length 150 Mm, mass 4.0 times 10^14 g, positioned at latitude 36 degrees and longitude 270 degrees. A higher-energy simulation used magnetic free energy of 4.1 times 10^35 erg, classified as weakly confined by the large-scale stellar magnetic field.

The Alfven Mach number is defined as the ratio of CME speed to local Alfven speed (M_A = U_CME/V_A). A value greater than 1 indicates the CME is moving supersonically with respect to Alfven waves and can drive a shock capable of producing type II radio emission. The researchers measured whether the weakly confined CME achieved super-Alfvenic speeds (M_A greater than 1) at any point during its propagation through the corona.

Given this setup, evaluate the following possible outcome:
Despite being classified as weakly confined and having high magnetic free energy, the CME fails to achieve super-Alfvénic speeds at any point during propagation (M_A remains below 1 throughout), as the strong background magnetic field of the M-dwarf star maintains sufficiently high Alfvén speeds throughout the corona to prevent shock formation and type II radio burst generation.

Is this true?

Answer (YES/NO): NO